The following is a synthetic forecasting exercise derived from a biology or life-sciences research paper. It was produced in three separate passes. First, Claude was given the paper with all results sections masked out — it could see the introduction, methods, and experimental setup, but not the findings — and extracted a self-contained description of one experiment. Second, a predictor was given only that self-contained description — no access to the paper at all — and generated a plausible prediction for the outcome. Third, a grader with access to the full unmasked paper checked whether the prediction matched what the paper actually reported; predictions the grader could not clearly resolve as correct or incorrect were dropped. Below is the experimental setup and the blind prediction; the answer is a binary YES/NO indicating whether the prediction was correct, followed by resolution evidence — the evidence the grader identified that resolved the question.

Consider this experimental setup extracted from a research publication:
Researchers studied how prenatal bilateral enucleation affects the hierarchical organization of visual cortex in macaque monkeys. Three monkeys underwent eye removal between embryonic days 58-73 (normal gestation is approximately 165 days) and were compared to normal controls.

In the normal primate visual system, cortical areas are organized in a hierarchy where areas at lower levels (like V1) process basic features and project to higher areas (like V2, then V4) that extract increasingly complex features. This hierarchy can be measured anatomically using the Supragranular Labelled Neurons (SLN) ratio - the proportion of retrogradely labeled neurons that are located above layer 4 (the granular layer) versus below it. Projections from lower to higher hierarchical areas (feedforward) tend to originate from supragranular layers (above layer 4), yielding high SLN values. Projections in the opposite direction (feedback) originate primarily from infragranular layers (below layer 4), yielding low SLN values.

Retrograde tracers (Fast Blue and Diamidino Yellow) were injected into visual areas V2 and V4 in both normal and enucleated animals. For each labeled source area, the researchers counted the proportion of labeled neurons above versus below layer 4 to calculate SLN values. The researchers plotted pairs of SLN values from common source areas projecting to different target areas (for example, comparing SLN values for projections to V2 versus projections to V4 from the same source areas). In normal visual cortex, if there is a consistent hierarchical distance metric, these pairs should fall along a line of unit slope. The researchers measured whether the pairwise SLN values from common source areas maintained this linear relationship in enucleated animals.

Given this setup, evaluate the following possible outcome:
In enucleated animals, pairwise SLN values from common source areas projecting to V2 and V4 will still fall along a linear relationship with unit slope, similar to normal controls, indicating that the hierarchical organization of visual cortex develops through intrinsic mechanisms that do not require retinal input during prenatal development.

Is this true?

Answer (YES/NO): YES